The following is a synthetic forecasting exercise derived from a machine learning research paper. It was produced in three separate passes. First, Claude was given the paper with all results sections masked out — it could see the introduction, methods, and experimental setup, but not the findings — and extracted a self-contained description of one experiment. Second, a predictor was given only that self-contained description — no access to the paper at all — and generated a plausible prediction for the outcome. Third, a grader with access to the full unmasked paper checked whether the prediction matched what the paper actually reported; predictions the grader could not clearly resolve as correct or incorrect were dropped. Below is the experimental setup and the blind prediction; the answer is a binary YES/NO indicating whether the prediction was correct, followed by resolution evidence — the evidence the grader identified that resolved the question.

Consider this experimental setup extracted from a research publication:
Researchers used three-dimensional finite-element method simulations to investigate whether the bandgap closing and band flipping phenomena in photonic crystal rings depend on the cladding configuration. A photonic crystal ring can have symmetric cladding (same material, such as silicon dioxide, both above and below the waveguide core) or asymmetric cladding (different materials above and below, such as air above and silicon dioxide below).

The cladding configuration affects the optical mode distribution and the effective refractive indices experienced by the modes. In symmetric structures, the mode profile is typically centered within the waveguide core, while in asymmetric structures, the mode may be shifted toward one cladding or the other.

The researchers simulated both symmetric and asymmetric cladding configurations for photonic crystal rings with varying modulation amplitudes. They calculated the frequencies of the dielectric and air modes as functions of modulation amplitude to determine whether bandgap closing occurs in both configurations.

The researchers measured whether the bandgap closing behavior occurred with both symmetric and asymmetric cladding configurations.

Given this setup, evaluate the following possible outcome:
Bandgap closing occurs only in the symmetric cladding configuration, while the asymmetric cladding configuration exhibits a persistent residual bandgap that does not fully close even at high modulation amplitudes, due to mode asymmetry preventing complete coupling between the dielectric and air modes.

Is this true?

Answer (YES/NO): NO